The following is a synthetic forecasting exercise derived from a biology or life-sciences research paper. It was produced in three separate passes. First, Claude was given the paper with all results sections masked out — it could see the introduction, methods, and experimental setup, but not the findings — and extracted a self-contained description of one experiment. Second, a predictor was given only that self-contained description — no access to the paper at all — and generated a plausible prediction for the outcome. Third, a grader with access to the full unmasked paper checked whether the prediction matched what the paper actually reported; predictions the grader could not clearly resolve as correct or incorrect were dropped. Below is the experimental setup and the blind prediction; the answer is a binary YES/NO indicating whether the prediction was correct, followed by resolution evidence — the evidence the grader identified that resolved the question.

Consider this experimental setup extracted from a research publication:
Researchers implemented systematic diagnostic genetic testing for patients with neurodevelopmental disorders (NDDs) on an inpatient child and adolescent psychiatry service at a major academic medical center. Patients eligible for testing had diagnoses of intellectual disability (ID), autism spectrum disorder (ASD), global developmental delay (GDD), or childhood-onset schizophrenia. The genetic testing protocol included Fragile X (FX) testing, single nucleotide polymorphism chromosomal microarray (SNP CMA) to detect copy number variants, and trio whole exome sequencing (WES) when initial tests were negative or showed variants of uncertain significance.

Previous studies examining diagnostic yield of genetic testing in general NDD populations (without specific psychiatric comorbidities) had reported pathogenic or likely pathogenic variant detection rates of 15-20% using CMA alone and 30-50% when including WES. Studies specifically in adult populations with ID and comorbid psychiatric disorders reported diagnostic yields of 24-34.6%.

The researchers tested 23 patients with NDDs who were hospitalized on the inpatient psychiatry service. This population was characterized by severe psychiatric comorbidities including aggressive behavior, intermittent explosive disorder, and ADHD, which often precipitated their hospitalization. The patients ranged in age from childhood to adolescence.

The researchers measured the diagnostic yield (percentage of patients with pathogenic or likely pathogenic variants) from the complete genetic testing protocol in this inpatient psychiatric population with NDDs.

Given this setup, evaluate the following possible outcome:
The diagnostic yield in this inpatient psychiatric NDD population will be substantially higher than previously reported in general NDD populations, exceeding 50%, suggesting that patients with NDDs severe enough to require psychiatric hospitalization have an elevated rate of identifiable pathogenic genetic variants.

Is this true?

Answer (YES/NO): NO